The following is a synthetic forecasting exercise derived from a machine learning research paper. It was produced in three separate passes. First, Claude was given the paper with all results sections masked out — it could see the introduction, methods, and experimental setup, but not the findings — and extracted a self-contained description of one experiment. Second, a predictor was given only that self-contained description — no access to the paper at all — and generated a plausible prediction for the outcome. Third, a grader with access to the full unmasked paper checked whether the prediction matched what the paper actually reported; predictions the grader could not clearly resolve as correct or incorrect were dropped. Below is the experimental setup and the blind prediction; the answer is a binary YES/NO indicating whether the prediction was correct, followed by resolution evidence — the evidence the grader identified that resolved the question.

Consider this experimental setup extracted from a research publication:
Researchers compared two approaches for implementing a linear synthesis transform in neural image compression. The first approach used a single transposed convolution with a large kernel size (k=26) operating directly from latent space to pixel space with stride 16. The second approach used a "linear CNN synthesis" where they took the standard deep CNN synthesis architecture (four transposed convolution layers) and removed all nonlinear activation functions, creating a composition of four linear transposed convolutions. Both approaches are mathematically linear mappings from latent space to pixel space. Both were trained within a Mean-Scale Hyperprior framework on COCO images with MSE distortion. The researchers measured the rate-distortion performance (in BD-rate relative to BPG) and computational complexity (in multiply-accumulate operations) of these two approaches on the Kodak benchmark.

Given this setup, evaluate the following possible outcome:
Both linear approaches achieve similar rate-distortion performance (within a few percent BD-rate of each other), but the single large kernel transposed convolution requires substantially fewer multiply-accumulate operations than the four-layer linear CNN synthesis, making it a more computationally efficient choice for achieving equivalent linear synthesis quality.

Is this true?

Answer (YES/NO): YES